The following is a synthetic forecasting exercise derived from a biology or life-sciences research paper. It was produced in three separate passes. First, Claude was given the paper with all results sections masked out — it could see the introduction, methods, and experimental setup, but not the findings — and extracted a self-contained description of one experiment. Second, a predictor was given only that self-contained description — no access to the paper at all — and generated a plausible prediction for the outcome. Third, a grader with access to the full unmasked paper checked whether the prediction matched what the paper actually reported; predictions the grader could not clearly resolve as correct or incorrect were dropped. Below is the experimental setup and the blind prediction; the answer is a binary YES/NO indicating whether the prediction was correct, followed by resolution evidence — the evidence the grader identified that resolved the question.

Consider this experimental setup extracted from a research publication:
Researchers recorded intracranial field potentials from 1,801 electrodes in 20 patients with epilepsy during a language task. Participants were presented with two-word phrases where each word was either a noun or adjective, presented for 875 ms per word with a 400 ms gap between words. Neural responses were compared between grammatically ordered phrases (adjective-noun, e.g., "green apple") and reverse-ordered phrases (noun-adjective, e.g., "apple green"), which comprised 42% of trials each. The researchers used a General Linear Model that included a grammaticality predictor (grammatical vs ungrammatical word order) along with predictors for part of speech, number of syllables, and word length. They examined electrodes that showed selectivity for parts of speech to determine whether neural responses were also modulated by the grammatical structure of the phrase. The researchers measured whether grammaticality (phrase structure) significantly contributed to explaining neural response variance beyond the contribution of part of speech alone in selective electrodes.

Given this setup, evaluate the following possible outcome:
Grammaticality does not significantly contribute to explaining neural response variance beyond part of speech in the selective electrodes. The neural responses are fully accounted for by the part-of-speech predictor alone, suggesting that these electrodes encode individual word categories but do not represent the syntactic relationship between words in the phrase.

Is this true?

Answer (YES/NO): YES